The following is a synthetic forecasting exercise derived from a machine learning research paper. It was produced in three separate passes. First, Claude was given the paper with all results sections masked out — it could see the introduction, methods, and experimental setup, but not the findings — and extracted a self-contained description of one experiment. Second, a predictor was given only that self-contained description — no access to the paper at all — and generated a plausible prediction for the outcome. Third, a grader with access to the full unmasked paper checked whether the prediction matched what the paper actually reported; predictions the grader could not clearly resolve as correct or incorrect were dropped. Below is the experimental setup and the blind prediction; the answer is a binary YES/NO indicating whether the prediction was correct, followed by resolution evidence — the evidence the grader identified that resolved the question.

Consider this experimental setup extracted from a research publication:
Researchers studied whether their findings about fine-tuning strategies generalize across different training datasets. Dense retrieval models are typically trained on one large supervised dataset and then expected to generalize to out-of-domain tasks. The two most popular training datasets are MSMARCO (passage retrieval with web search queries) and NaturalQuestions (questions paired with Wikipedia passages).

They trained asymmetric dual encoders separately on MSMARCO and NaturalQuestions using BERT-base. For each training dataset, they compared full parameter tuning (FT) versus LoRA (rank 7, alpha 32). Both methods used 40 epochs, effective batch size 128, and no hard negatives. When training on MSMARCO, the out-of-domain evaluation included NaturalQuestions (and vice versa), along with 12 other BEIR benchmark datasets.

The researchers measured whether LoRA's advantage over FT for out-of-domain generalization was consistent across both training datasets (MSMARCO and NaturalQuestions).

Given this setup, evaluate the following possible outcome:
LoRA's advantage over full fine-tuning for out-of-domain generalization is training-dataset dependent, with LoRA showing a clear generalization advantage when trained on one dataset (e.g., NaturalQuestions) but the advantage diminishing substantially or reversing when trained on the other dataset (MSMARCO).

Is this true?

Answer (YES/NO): NO